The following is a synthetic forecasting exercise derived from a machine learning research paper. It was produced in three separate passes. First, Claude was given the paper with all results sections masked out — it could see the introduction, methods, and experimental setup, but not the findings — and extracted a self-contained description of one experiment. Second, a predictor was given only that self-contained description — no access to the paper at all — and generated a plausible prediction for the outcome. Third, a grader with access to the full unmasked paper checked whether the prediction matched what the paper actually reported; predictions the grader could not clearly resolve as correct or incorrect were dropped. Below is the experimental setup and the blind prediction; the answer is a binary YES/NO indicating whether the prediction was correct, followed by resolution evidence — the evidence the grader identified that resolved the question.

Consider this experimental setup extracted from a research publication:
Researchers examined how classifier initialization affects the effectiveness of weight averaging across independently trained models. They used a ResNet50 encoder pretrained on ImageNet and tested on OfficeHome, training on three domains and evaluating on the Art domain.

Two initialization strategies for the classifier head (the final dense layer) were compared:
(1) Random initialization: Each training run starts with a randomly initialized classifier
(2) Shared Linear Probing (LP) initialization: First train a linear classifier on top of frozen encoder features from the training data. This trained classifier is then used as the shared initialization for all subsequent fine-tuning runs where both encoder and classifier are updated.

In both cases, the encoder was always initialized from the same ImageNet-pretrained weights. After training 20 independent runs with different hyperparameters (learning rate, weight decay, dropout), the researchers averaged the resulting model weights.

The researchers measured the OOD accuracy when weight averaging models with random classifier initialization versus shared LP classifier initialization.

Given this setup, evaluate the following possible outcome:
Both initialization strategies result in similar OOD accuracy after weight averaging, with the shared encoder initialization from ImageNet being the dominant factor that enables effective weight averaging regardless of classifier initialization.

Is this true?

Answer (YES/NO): NO